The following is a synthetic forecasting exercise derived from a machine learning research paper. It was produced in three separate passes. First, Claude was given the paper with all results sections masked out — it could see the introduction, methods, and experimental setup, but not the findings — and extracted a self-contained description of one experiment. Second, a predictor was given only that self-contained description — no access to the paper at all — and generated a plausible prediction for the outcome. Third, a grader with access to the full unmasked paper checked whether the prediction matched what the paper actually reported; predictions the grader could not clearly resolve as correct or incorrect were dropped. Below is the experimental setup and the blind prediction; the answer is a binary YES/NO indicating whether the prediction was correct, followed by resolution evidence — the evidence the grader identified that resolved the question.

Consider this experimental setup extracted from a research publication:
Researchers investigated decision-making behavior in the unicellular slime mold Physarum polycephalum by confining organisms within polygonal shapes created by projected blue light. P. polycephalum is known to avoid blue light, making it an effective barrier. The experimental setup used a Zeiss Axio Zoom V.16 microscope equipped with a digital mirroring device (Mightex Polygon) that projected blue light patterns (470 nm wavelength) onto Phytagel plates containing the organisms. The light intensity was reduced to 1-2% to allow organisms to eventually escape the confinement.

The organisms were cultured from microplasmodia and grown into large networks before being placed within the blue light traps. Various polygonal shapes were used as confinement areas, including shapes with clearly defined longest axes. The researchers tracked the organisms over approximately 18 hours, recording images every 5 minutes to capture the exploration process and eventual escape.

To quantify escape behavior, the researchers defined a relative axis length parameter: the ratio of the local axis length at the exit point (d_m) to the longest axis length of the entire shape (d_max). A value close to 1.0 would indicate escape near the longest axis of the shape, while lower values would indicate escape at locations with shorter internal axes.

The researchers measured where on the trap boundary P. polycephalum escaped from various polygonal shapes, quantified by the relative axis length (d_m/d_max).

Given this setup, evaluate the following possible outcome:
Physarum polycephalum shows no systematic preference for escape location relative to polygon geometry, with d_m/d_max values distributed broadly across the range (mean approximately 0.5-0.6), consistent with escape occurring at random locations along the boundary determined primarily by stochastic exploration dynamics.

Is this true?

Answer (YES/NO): NO